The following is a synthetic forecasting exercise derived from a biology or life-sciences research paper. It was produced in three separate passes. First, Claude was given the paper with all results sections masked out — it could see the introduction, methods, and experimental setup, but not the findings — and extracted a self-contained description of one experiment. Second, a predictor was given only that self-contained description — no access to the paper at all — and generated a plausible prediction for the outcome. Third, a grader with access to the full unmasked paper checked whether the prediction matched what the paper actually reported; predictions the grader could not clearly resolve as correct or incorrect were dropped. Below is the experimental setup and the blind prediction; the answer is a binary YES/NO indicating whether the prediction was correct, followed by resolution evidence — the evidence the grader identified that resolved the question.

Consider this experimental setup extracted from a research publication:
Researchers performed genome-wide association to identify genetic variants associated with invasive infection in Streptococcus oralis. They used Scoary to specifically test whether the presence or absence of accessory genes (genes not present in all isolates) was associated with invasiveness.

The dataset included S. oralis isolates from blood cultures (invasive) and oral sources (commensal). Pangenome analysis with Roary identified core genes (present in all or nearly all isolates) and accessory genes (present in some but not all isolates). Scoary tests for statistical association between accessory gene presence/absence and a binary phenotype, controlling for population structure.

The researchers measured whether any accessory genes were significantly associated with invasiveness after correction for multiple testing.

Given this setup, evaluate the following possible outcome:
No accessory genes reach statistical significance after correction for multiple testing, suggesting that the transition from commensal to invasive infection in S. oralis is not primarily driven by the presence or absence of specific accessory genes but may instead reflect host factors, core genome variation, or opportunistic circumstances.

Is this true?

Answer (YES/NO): YES